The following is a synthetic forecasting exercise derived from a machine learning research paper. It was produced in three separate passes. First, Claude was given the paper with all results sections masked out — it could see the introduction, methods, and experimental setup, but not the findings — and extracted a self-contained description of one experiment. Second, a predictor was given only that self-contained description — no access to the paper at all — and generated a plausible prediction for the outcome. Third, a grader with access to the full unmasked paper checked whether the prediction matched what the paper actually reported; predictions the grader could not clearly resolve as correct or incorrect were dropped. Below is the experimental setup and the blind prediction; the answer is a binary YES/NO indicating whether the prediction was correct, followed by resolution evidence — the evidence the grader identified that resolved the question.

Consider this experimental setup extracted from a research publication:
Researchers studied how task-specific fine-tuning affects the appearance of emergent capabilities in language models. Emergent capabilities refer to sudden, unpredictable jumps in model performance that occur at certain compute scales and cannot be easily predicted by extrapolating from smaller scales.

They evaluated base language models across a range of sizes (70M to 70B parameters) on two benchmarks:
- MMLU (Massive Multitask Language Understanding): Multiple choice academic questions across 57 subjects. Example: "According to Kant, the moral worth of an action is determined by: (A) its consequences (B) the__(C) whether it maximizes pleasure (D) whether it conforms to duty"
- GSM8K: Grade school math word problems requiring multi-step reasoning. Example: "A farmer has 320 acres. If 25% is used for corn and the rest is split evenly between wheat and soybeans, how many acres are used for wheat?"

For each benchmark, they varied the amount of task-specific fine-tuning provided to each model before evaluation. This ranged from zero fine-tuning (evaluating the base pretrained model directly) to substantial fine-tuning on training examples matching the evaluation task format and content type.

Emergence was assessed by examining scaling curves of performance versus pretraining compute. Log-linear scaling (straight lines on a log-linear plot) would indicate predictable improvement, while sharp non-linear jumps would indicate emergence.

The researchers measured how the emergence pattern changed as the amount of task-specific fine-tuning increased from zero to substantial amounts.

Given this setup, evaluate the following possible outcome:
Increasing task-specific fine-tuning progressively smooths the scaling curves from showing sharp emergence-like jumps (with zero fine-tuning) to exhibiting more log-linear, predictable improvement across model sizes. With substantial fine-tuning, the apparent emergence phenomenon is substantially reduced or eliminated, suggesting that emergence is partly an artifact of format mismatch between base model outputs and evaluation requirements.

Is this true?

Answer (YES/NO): YES